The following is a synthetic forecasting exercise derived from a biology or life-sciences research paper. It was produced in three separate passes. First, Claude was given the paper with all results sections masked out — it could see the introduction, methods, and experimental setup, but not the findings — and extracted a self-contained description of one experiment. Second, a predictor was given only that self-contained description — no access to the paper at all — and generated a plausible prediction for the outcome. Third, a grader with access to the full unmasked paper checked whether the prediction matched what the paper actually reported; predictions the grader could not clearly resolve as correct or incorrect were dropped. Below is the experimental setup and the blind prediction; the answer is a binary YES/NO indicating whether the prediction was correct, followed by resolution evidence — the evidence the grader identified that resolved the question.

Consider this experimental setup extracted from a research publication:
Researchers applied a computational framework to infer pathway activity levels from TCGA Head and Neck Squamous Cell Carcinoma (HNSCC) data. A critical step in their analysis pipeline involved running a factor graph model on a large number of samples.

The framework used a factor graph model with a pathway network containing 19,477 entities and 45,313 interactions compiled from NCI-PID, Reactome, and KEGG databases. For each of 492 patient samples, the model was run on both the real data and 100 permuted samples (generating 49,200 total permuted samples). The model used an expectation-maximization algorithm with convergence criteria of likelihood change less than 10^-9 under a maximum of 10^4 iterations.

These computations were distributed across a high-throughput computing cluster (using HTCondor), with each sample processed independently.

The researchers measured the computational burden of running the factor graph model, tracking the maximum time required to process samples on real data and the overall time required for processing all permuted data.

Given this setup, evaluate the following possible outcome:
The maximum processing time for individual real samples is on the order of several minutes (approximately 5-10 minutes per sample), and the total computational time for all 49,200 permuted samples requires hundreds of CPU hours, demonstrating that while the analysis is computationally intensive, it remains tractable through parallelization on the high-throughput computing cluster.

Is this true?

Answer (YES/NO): NO